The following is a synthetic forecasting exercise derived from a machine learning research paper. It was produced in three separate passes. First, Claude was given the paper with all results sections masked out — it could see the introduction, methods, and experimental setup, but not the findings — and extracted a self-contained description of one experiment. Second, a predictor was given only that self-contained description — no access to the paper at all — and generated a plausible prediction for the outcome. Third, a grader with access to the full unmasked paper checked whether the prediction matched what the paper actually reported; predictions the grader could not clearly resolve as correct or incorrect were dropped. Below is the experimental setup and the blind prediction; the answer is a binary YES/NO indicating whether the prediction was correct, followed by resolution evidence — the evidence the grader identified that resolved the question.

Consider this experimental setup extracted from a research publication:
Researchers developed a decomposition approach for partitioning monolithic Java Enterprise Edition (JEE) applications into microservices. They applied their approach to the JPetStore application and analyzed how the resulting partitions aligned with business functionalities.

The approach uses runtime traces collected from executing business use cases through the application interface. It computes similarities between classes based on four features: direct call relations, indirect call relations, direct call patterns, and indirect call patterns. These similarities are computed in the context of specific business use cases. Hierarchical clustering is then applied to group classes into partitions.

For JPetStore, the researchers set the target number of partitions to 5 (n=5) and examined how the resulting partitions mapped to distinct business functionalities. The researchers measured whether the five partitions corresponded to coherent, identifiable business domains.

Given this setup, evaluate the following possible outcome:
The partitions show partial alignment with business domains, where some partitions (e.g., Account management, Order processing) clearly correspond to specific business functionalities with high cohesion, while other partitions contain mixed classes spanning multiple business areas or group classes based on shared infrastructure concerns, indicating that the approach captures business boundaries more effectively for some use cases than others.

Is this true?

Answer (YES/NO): NO